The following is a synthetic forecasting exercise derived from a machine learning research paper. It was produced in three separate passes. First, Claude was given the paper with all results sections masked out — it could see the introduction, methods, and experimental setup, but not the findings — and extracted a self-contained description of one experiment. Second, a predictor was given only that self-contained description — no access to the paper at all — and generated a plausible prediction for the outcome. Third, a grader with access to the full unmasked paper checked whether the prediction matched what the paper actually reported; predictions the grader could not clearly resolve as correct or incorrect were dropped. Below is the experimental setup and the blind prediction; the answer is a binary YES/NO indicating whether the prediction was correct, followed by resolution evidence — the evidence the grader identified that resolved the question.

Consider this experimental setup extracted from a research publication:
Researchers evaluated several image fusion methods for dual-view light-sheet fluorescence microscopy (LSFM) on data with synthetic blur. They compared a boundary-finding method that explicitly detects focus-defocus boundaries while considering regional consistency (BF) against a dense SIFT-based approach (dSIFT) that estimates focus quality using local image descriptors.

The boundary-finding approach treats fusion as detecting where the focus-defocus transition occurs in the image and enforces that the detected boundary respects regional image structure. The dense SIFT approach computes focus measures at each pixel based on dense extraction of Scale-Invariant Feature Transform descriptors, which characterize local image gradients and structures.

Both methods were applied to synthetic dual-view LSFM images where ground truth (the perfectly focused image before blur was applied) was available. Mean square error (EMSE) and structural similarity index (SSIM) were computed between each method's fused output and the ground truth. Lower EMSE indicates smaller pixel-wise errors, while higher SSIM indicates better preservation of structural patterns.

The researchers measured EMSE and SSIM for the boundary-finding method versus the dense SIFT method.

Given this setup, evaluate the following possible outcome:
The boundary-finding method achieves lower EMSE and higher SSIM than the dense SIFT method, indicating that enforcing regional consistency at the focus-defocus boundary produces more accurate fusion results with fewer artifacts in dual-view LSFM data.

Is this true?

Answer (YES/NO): YES